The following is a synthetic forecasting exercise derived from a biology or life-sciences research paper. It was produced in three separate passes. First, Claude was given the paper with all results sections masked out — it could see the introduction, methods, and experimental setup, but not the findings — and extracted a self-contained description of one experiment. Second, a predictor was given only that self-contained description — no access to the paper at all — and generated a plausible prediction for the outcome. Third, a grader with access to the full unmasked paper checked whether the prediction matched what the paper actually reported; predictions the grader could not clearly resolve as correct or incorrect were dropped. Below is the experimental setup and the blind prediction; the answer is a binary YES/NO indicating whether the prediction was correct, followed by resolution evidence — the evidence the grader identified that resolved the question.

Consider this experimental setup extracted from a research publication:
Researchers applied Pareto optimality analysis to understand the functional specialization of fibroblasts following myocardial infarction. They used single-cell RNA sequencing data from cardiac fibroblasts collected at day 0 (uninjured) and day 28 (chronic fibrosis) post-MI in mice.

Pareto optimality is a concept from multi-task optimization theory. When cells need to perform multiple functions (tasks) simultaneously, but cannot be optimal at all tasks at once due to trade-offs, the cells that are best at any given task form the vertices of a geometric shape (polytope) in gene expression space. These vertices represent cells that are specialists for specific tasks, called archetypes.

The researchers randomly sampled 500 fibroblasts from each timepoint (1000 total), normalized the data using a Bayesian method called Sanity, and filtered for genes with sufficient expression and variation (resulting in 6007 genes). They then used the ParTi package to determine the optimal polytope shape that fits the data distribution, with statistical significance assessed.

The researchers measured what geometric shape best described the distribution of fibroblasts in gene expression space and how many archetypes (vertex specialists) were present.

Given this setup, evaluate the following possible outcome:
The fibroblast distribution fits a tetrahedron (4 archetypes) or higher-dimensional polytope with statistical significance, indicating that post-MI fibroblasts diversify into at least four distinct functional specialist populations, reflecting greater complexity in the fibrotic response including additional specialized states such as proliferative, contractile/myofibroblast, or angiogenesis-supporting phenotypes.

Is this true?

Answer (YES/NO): YES